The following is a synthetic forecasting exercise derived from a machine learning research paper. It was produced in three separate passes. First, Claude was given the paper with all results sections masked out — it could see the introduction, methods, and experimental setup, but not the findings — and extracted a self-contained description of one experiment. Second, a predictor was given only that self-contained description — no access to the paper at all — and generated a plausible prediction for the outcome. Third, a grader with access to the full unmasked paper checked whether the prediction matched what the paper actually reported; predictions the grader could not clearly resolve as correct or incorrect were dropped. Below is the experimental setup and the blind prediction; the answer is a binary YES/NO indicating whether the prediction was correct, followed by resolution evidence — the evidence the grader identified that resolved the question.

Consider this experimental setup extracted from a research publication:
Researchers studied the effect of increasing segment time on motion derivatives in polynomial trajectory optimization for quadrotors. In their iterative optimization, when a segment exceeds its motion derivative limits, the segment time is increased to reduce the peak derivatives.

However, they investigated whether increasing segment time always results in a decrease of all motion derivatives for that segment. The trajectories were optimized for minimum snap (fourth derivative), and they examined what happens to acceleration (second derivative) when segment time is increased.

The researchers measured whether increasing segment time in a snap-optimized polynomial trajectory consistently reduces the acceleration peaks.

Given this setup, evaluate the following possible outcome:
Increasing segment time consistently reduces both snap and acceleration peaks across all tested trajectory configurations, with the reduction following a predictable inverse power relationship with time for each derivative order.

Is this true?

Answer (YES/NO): NO